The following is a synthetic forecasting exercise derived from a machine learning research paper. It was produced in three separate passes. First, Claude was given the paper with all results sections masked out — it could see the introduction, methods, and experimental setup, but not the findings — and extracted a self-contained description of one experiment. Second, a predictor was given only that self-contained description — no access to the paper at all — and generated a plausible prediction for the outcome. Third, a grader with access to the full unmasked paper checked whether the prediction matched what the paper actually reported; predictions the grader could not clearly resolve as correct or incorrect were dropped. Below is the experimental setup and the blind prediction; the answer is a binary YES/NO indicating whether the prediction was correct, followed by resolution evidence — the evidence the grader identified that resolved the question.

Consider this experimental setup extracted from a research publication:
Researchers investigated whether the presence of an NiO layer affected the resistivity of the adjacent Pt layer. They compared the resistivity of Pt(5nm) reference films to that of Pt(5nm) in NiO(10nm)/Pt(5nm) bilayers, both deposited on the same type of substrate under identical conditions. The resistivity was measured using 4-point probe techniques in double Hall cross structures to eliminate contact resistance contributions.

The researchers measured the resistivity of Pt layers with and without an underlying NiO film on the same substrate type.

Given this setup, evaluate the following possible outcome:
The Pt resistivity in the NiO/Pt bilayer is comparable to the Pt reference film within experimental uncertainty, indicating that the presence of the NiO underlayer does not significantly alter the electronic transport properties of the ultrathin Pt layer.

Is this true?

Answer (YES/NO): YES